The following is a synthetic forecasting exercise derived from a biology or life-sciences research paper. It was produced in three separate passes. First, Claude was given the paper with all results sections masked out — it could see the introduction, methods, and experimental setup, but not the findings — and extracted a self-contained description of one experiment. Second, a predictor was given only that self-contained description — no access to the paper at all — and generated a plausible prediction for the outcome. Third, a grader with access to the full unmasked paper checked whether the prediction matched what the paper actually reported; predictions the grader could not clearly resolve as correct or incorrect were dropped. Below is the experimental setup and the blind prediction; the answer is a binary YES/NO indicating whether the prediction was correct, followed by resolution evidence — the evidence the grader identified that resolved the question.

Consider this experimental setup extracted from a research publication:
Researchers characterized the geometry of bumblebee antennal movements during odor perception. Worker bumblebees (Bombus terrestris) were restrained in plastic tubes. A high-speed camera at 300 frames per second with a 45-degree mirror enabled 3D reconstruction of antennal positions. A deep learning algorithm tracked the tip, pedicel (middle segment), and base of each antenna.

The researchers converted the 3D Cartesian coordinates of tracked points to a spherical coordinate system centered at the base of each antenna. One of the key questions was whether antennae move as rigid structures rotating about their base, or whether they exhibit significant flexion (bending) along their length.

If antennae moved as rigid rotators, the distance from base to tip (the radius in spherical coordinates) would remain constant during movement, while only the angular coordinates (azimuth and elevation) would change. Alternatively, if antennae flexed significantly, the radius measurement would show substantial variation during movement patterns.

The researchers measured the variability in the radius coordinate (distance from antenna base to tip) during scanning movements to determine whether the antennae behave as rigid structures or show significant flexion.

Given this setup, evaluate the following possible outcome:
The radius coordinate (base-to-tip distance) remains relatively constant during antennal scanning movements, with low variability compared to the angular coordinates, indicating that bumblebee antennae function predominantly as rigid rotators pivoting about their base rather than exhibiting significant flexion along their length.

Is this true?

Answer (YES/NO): YES